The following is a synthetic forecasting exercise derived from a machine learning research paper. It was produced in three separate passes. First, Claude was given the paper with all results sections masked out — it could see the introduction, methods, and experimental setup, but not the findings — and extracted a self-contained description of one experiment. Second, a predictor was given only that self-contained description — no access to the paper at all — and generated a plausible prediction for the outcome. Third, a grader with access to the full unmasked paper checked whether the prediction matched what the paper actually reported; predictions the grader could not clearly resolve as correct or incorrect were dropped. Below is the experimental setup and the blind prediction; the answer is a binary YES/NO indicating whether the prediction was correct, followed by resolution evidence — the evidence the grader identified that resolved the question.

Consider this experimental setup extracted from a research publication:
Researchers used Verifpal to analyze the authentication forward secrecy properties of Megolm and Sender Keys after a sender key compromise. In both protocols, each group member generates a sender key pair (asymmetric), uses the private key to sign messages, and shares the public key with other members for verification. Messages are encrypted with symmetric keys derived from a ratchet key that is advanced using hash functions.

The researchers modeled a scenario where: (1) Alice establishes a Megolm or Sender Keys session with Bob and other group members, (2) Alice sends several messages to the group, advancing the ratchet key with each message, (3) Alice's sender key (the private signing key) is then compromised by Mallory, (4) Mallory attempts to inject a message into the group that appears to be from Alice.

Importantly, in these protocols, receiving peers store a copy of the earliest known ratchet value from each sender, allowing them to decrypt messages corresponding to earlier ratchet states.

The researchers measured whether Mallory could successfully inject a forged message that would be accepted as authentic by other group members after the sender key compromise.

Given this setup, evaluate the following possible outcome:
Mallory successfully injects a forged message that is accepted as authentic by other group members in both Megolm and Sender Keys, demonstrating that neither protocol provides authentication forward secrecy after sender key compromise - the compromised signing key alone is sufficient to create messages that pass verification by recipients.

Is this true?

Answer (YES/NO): NO